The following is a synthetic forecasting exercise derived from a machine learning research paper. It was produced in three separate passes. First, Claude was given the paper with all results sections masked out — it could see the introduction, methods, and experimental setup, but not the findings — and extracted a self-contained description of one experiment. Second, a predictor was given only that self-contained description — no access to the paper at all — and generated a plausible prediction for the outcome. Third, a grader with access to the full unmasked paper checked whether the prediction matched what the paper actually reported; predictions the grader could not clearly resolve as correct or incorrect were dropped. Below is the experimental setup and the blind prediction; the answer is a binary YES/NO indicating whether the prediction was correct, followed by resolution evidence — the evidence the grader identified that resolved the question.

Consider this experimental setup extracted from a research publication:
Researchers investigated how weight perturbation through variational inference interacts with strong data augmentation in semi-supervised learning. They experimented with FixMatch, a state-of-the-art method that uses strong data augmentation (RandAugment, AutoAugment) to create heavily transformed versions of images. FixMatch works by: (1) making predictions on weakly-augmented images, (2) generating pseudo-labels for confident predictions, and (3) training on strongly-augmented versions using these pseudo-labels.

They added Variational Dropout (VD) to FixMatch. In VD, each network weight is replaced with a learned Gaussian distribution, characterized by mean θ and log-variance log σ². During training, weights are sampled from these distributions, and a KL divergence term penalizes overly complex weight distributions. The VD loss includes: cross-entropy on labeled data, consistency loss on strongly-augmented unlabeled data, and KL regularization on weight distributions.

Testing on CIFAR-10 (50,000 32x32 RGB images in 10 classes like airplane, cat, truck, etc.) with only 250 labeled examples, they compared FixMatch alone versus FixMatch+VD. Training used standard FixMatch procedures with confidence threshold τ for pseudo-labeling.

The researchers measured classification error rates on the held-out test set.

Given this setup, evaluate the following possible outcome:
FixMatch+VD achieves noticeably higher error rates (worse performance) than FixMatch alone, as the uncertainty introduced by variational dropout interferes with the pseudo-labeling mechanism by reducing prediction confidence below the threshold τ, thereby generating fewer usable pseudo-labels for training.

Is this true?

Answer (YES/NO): NO